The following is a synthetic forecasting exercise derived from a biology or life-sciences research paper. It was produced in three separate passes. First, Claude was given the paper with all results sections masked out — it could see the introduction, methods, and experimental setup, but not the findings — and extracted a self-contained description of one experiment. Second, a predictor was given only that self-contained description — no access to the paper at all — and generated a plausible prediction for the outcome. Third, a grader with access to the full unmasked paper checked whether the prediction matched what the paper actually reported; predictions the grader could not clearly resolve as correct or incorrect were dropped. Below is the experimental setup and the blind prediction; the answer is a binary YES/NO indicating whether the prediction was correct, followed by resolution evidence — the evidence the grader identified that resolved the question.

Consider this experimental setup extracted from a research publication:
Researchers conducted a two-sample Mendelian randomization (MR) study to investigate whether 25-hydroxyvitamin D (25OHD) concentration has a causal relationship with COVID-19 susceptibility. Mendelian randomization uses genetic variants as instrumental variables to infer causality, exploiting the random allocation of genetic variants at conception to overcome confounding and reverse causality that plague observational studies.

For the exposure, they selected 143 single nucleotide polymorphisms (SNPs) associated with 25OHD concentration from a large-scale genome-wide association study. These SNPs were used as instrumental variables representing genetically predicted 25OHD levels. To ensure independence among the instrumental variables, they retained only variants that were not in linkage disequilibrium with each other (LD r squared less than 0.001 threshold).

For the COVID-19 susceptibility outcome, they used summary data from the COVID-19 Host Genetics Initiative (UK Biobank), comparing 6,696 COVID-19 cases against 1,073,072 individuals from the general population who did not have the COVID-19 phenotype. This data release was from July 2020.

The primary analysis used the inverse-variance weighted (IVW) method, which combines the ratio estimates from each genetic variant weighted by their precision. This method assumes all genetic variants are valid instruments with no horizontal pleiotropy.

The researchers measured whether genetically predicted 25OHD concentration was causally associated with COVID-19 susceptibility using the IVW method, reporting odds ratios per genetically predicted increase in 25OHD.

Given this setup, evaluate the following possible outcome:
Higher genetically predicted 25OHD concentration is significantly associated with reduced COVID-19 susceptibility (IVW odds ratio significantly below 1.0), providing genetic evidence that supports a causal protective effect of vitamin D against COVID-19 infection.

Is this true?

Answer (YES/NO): NO